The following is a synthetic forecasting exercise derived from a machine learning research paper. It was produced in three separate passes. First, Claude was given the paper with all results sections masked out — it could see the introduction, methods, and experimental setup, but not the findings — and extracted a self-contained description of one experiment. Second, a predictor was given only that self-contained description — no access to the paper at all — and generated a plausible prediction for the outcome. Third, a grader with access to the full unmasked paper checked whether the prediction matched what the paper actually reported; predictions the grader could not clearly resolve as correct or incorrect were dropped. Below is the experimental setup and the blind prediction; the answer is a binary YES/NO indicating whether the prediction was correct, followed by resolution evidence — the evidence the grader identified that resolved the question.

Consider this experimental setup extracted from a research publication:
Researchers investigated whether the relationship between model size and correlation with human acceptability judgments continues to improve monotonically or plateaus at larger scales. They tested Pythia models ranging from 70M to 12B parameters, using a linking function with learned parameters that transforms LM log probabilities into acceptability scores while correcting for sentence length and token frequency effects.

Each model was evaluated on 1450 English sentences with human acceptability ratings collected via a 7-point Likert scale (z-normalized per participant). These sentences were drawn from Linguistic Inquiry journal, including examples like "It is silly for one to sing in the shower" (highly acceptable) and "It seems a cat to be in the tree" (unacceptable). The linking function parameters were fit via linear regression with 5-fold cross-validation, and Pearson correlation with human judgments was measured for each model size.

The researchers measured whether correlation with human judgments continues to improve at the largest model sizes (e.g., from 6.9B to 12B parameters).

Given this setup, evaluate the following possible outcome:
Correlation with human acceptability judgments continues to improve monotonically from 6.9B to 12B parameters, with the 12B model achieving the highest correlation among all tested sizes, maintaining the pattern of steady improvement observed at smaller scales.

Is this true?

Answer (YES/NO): YES